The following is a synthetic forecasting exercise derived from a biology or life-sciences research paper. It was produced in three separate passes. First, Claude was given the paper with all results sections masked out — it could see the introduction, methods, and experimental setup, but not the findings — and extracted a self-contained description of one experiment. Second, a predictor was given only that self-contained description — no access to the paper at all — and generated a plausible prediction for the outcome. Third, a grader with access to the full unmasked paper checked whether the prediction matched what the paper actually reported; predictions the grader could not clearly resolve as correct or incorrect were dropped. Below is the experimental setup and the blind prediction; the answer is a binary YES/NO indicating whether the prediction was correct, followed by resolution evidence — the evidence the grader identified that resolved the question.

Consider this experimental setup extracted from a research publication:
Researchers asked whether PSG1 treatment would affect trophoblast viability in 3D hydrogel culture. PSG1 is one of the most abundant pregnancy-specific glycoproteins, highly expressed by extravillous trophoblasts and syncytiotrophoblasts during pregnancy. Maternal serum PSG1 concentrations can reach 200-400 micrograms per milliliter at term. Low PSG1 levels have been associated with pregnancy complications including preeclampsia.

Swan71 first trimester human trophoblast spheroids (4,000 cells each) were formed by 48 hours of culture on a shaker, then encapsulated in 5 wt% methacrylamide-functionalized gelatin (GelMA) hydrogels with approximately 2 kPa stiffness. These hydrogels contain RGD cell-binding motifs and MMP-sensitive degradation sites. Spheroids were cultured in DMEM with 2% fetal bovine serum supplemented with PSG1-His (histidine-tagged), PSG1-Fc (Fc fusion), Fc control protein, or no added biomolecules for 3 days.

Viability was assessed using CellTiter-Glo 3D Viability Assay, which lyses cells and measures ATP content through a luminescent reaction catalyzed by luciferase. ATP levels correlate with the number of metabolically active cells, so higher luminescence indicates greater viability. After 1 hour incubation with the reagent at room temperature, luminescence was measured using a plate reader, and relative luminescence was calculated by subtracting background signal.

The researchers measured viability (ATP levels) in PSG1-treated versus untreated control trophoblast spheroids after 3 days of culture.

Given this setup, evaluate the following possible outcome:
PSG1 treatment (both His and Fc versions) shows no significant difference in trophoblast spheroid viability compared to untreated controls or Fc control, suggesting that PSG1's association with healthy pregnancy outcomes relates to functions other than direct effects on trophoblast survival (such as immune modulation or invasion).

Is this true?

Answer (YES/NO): YES